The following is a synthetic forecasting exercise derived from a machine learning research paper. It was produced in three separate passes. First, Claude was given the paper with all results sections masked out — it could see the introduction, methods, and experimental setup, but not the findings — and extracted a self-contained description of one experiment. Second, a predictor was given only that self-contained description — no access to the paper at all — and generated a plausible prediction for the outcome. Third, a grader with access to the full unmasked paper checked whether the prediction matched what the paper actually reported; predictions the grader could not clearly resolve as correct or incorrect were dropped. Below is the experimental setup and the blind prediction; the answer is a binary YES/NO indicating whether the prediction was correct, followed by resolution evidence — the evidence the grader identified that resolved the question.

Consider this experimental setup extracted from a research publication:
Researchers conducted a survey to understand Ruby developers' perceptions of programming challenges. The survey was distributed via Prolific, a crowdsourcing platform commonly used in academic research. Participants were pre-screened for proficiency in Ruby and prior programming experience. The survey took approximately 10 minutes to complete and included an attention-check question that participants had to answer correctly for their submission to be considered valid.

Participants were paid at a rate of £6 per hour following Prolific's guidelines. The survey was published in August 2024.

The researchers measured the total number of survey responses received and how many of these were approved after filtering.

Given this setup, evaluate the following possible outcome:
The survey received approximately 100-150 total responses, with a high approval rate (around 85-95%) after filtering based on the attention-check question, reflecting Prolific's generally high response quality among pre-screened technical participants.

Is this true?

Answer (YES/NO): NO